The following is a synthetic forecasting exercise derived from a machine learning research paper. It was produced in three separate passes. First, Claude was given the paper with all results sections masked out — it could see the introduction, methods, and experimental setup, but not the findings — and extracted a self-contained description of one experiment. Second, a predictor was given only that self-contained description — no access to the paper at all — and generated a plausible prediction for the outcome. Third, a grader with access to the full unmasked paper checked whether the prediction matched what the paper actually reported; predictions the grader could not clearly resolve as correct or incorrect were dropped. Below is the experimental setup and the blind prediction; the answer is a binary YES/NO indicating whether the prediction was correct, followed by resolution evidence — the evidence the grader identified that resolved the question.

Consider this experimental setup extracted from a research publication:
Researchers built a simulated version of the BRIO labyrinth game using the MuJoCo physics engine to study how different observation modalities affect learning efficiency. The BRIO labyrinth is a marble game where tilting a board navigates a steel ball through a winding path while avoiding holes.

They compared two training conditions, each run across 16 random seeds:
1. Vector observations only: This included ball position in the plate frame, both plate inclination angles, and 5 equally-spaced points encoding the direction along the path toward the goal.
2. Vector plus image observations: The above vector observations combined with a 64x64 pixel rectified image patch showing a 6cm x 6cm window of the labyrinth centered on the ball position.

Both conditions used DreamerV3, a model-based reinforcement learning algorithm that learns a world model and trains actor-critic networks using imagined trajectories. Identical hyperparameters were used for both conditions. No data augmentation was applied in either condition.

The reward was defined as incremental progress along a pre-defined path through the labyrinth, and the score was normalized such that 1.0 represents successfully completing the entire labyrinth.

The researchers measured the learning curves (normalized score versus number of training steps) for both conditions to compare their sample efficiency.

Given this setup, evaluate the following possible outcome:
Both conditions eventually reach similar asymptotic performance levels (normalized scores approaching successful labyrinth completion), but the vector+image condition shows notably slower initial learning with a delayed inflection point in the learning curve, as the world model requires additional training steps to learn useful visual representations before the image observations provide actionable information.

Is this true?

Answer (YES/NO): NO